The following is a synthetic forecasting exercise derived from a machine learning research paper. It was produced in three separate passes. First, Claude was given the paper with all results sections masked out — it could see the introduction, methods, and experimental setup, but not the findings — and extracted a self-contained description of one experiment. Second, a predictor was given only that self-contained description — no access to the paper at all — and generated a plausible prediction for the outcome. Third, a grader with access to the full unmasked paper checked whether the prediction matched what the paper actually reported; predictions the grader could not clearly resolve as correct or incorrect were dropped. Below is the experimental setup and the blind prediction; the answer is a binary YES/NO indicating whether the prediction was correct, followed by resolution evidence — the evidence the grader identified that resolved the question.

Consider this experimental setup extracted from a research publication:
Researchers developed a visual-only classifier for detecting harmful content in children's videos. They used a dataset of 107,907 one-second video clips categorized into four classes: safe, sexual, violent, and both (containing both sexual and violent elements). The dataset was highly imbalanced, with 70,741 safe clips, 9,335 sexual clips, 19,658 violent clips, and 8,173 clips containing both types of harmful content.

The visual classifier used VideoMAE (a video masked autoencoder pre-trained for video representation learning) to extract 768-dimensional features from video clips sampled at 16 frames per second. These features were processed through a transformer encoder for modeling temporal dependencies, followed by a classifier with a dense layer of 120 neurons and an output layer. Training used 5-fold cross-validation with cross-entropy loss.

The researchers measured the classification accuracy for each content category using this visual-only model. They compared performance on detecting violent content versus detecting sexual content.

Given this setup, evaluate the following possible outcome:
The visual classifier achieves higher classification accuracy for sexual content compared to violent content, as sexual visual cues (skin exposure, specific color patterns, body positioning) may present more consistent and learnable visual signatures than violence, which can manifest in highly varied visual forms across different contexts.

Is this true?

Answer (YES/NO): YES